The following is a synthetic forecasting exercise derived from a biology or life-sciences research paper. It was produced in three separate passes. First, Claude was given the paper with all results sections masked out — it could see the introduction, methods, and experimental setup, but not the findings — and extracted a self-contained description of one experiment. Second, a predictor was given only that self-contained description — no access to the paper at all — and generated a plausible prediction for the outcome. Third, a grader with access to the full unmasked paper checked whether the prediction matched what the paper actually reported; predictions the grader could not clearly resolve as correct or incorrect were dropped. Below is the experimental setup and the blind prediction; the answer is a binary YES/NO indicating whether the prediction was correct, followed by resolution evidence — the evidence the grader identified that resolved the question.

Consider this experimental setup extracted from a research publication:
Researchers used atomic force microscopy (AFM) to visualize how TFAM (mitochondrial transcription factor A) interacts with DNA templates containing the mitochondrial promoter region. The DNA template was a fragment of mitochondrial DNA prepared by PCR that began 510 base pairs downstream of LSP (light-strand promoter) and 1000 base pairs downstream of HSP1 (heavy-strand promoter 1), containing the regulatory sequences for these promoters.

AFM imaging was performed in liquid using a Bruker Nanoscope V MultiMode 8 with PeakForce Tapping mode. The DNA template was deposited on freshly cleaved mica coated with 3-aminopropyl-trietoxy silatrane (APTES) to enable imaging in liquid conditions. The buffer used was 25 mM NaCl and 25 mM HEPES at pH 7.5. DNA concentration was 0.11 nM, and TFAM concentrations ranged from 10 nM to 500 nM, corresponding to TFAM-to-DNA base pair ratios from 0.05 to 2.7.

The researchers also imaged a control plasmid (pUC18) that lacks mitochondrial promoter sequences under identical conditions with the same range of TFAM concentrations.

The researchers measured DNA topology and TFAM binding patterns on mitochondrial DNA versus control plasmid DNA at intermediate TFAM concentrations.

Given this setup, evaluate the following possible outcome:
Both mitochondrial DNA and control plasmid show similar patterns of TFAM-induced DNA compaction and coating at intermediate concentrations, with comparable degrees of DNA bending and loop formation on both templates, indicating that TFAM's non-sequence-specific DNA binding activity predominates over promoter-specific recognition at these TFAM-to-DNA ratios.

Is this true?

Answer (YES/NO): NO